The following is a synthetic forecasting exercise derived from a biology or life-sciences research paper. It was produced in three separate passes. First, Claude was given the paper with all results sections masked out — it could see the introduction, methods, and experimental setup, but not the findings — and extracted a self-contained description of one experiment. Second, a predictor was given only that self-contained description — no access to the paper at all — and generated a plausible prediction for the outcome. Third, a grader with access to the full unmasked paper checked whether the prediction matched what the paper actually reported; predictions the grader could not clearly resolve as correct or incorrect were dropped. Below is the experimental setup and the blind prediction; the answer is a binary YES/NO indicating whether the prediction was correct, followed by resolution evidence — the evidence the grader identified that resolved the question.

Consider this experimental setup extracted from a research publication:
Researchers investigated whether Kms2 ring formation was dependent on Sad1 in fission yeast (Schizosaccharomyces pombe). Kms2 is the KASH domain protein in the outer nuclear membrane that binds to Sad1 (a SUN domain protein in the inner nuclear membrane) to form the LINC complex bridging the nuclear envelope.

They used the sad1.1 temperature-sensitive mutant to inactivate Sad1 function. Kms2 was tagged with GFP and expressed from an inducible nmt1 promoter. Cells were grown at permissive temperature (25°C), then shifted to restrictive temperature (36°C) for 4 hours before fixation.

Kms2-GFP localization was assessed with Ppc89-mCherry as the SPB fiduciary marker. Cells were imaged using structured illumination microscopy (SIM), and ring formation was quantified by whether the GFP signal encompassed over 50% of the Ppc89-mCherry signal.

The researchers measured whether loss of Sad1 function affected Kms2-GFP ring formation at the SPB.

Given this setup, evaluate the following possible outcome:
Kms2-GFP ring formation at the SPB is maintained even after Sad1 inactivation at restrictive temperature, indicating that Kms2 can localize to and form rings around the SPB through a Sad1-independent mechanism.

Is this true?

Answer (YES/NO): NO